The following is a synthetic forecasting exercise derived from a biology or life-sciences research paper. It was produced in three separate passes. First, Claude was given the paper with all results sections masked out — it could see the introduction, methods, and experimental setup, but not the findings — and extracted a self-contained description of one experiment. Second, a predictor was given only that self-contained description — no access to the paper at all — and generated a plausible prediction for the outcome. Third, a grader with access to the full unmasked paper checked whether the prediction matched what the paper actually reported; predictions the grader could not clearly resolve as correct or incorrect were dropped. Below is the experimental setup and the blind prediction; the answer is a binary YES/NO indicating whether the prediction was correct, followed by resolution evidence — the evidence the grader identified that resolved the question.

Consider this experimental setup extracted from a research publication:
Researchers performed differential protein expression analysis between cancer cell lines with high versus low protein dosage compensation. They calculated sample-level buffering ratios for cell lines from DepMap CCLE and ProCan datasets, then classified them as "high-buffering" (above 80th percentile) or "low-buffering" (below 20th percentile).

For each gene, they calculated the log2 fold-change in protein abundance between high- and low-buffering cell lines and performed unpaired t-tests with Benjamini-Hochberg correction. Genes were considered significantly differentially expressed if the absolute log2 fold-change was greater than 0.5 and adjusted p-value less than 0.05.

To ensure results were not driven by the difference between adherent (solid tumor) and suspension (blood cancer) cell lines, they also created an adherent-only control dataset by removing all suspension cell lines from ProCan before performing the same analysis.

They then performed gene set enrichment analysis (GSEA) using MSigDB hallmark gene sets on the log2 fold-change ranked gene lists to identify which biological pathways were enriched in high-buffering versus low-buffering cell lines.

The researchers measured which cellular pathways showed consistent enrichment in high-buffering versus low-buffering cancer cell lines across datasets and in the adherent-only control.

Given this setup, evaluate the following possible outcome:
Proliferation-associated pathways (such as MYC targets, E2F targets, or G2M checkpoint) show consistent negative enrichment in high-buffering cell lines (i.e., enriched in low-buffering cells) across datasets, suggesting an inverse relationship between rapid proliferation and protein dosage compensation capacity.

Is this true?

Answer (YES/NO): YES